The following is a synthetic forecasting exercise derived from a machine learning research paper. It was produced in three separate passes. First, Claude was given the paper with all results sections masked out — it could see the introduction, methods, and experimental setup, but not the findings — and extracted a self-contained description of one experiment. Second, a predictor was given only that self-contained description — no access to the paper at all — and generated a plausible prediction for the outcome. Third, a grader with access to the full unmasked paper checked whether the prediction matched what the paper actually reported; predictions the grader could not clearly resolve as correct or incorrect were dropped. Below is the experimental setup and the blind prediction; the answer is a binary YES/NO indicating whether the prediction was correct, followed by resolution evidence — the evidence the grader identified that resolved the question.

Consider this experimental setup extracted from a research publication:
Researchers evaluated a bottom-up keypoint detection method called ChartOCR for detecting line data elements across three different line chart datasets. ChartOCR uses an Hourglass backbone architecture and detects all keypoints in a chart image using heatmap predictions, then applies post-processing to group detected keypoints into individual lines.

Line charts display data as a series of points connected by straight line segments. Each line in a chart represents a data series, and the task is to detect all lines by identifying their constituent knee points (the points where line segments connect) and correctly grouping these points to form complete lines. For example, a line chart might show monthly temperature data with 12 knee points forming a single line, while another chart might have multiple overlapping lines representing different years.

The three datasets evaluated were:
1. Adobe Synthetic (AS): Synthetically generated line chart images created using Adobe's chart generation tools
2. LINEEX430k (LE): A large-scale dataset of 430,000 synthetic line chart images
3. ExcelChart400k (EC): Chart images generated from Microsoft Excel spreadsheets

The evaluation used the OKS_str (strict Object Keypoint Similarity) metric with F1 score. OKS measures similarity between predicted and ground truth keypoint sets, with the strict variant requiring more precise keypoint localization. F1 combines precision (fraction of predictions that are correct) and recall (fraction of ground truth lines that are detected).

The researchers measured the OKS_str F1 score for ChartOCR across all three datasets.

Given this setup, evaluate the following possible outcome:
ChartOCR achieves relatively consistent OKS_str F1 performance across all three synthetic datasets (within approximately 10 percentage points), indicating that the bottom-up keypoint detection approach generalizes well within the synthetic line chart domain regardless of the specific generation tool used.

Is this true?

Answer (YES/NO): NO